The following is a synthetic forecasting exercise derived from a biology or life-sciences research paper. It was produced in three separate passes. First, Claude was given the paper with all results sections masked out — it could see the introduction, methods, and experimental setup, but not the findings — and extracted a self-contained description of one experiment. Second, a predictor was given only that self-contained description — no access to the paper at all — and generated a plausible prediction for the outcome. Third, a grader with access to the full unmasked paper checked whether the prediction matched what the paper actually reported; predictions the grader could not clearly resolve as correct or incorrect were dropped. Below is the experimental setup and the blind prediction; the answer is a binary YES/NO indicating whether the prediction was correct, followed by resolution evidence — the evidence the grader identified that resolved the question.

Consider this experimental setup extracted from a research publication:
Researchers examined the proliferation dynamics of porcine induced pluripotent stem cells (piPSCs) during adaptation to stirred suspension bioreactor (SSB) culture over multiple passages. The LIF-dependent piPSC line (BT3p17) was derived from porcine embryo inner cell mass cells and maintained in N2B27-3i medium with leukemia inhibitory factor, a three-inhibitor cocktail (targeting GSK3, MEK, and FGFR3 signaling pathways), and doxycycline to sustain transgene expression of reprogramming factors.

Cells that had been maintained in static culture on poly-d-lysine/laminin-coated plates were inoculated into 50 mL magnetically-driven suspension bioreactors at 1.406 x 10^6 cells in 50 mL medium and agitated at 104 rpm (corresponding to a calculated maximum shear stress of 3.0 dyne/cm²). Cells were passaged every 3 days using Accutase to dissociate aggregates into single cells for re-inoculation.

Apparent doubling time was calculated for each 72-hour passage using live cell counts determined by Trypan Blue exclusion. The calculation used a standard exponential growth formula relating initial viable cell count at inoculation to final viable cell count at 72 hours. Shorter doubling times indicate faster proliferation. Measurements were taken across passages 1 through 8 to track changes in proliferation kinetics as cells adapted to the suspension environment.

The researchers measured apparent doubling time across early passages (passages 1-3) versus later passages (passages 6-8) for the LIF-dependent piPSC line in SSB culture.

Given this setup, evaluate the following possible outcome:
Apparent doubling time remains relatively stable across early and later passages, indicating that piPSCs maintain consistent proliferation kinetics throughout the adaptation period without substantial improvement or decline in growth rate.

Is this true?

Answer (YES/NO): NO